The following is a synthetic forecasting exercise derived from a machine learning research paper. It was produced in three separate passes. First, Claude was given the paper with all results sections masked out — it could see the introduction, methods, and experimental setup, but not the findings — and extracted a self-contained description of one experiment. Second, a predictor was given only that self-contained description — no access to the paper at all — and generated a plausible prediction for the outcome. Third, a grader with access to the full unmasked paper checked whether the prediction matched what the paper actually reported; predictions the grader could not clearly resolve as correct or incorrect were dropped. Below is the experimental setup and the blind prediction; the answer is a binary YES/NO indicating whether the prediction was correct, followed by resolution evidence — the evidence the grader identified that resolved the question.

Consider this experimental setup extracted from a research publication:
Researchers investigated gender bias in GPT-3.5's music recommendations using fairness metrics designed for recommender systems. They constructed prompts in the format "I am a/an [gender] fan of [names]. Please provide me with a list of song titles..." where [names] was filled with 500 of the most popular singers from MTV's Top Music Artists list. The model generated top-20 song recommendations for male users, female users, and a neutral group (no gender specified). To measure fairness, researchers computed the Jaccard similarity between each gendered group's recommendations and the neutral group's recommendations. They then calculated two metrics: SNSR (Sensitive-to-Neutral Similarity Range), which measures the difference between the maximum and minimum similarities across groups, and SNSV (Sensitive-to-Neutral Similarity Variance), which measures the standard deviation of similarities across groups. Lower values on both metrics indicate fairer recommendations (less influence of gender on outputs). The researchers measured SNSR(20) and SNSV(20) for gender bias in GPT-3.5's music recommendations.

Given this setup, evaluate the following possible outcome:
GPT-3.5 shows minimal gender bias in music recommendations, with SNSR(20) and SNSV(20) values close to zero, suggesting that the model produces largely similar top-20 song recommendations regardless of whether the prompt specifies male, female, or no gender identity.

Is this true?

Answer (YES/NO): YES